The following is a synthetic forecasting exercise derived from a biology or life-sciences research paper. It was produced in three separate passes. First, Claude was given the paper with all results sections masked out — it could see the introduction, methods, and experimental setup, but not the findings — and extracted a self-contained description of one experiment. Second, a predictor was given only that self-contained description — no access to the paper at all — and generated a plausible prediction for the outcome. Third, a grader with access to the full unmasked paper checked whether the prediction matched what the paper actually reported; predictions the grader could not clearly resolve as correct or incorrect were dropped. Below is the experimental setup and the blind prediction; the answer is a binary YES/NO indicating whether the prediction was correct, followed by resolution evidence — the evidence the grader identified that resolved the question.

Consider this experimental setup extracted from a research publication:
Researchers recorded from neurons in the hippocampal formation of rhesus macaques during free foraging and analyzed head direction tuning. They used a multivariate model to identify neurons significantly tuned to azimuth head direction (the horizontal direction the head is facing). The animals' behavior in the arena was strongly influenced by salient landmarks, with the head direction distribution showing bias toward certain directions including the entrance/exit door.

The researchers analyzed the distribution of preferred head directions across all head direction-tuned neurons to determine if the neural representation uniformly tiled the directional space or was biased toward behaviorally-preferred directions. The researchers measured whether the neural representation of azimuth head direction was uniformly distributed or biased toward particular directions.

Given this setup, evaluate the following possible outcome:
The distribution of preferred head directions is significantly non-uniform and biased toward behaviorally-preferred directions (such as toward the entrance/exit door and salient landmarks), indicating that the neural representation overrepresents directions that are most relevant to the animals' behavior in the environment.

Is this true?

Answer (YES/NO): NO